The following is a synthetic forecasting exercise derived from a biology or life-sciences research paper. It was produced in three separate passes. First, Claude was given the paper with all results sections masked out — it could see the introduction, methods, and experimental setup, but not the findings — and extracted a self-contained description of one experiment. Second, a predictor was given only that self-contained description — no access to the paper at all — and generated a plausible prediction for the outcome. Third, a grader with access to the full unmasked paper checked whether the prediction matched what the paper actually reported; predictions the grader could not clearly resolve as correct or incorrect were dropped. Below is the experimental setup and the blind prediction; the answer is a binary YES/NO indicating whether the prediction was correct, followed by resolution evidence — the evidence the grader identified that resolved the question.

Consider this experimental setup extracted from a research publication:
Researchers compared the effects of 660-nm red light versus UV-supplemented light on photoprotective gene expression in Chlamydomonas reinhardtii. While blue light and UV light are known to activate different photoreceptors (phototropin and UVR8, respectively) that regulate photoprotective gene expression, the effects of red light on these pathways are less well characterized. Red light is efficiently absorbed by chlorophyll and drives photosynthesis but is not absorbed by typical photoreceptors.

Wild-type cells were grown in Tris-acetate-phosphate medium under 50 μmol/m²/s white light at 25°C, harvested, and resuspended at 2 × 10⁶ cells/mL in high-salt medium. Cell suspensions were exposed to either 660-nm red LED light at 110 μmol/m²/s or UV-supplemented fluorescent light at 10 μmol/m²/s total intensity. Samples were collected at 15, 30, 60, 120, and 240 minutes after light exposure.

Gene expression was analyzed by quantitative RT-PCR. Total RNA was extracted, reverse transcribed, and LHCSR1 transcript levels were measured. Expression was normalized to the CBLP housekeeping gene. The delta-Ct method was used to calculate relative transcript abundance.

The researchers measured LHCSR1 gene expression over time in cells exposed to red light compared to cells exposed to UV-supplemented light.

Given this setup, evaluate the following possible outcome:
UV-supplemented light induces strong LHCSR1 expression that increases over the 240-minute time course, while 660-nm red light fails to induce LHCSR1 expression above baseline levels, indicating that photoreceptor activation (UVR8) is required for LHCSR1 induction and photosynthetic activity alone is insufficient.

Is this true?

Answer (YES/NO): NO